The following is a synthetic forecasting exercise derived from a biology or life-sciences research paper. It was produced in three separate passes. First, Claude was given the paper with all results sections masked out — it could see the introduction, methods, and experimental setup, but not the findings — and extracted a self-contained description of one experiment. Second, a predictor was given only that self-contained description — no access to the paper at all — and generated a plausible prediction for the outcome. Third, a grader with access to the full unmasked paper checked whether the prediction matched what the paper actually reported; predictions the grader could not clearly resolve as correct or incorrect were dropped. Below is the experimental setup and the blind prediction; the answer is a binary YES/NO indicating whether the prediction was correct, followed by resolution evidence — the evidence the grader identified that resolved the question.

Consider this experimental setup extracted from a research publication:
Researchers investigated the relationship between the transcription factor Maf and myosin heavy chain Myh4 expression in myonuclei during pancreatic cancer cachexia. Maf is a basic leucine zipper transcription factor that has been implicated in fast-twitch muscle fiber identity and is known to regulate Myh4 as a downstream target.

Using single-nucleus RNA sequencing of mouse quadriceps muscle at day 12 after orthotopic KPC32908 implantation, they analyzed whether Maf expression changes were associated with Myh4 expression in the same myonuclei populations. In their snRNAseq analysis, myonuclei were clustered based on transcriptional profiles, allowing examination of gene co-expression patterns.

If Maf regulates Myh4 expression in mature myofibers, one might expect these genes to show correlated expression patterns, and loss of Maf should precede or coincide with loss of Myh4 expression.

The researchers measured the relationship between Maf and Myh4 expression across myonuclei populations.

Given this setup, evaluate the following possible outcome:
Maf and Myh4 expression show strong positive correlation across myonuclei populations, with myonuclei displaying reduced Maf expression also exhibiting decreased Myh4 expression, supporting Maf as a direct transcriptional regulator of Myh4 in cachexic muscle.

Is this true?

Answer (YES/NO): YES